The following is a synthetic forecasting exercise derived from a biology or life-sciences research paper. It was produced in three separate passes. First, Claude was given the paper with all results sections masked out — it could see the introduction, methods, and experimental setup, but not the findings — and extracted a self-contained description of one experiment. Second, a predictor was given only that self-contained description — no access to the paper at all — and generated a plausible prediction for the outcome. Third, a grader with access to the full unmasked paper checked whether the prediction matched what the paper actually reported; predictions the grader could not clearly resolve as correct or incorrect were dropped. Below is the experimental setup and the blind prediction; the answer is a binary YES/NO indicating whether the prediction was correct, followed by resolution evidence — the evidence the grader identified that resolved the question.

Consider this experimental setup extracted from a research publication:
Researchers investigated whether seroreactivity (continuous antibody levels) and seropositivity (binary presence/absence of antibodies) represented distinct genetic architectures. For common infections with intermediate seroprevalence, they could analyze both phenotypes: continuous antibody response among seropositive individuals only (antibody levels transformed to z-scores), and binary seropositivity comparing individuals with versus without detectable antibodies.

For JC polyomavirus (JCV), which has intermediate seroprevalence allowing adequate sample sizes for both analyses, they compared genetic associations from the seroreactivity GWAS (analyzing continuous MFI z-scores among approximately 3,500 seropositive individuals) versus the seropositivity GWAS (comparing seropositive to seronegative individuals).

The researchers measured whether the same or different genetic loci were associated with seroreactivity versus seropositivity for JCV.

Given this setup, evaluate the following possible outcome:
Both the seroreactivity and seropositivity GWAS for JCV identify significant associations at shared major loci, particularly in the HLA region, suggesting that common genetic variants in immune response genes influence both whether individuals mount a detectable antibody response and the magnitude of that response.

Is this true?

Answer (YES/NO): YES